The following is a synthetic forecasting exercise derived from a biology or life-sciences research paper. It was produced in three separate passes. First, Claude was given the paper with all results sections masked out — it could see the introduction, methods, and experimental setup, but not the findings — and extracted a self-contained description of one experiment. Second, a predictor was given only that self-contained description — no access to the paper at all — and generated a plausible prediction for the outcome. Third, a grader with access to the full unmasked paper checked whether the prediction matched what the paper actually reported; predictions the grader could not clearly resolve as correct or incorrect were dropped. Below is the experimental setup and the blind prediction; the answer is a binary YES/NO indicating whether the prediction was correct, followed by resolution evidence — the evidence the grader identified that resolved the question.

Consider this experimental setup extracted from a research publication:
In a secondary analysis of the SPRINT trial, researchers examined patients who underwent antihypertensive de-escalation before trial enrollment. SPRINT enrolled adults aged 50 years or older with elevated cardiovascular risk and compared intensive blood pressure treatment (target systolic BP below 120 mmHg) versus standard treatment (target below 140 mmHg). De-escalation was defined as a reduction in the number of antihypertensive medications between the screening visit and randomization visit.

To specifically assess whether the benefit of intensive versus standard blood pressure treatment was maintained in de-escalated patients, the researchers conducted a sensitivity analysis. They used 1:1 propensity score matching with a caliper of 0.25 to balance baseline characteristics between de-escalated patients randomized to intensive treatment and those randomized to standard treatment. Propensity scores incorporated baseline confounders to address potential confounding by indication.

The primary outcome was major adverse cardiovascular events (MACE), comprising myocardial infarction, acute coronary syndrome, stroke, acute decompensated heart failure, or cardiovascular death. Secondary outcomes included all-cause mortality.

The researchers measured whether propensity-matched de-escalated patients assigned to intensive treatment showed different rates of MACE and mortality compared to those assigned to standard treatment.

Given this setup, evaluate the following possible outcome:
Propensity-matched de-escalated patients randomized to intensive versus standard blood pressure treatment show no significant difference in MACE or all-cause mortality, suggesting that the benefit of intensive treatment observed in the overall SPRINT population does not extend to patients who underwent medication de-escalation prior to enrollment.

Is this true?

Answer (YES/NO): YES